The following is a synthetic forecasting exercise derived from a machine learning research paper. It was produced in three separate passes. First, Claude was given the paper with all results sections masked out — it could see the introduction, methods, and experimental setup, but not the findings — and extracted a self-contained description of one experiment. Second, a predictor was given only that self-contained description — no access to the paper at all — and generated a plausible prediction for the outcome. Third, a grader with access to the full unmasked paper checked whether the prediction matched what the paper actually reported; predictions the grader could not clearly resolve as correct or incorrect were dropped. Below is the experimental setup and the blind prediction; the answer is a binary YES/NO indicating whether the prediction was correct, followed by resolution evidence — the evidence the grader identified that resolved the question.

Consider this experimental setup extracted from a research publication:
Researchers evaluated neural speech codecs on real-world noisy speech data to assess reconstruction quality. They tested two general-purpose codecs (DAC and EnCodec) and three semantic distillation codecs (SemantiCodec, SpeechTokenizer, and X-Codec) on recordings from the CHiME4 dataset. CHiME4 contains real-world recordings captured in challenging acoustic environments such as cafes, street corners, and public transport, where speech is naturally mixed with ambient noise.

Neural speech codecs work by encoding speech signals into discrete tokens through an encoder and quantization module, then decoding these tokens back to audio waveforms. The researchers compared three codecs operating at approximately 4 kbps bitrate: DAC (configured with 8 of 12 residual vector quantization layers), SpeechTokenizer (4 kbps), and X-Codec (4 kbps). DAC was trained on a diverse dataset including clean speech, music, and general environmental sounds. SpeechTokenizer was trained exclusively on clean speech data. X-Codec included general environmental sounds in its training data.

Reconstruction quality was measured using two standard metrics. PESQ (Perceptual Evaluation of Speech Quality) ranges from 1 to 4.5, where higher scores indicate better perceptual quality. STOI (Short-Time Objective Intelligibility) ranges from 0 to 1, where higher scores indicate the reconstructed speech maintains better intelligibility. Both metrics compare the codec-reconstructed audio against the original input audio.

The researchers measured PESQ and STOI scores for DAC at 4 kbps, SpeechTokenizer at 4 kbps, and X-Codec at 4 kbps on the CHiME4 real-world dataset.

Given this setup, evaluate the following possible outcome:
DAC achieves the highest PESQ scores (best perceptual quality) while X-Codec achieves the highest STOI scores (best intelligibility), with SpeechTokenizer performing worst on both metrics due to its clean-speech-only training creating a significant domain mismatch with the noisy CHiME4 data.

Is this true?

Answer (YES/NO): NO